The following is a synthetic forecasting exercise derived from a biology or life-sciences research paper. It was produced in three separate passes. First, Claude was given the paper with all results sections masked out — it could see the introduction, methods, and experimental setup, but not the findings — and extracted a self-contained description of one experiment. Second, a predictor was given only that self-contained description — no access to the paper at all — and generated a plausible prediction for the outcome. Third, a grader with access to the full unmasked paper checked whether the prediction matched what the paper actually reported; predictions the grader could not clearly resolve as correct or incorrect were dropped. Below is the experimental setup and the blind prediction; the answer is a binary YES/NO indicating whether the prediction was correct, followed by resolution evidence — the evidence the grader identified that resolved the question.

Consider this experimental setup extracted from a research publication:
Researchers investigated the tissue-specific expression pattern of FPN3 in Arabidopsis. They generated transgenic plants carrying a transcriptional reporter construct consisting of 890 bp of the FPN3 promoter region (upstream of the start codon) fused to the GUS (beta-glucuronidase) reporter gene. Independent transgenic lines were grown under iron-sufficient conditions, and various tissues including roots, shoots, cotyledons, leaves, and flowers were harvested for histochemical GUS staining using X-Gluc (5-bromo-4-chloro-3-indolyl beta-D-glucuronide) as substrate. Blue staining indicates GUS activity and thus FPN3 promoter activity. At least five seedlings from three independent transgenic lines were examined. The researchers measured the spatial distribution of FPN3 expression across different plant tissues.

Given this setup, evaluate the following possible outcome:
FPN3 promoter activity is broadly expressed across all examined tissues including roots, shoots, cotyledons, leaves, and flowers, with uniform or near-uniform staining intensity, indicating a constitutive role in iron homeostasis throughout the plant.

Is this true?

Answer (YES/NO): NO